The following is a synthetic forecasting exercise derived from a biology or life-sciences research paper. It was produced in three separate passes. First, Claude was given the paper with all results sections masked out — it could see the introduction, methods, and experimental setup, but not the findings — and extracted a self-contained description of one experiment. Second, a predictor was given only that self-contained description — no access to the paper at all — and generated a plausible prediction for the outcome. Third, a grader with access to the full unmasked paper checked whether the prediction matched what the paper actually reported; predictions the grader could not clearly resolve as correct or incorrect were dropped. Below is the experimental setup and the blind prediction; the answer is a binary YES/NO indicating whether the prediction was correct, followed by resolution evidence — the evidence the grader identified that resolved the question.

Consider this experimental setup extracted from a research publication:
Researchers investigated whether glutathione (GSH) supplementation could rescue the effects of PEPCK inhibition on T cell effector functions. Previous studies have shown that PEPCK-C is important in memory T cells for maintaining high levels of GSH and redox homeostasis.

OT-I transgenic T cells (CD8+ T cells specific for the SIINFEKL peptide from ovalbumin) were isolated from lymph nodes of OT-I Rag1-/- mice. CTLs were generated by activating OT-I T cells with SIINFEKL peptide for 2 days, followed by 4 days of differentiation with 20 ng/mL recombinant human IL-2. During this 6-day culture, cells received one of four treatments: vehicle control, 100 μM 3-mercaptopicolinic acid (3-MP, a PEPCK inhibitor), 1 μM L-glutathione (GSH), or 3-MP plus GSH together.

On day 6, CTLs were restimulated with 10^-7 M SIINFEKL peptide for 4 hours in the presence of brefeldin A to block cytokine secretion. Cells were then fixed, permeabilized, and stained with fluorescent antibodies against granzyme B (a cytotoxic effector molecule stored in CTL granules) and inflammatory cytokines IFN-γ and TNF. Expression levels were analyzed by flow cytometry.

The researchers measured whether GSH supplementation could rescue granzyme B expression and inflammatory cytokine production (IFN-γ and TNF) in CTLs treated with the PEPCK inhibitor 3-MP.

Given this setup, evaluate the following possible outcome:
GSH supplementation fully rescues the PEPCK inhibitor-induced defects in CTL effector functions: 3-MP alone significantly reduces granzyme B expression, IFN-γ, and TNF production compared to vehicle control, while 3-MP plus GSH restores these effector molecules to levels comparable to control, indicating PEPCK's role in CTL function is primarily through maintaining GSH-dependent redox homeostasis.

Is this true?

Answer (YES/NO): NO